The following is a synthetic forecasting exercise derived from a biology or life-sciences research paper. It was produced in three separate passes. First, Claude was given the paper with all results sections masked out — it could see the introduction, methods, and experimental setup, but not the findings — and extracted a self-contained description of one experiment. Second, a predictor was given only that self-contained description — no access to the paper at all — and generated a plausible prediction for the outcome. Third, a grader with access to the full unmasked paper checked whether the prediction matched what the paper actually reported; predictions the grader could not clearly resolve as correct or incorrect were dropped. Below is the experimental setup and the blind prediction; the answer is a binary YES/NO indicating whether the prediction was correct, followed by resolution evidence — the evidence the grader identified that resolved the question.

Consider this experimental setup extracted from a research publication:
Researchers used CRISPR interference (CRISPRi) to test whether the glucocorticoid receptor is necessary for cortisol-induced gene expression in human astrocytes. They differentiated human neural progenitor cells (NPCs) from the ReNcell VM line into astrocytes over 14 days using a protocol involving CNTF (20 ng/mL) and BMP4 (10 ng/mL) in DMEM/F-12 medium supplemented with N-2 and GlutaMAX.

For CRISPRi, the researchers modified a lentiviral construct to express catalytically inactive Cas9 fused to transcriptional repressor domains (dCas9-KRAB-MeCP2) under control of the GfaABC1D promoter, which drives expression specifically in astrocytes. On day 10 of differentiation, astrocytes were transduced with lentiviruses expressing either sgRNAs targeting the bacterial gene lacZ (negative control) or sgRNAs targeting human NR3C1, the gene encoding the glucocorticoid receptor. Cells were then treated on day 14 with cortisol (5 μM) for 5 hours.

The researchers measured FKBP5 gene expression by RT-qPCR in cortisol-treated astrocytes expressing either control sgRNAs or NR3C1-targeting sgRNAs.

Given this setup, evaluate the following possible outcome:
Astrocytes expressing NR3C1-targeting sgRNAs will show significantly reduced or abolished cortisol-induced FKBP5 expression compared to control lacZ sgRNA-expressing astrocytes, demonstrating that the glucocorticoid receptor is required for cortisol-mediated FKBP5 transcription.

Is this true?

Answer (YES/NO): YES